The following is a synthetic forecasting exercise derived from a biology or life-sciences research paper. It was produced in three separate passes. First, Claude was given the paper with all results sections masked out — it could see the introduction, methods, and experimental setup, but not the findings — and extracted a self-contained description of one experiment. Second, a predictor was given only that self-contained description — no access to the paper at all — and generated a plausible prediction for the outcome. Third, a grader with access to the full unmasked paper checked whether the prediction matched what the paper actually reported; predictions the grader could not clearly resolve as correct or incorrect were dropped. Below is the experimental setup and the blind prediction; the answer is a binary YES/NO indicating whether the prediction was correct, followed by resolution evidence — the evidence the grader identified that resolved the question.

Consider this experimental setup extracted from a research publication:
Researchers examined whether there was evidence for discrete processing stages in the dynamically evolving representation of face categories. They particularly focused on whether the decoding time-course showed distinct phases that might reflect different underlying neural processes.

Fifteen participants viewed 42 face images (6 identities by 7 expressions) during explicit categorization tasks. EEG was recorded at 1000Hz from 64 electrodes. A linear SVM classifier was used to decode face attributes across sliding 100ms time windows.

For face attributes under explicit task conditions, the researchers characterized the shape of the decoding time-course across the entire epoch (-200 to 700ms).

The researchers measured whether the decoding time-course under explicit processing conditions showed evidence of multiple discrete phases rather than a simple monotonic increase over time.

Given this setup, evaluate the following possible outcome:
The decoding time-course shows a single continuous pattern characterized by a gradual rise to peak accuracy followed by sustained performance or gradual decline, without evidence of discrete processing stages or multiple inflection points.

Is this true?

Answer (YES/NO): NO